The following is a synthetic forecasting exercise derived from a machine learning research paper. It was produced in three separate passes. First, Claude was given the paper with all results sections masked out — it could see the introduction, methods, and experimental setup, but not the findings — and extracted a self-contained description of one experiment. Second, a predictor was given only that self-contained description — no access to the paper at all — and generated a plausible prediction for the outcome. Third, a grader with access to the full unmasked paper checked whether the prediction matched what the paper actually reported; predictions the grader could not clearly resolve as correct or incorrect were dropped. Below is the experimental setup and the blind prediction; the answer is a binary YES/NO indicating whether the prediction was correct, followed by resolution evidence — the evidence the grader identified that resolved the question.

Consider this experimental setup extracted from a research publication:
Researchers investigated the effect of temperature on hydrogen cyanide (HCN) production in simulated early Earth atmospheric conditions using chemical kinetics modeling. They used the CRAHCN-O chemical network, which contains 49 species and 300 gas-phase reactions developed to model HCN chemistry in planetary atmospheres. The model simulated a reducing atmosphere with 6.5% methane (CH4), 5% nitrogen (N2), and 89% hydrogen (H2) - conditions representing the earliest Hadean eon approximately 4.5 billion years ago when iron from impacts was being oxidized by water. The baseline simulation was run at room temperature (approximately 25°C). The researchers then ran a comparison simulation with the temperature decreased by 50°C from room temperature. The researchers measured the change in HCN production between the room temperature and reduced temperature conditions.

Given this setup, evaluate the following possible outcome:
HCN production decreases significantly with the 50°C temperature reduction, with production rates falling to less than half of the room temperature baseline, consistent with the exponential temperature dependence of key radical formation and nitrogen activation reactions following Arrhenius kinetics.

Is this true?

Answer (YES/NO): NO